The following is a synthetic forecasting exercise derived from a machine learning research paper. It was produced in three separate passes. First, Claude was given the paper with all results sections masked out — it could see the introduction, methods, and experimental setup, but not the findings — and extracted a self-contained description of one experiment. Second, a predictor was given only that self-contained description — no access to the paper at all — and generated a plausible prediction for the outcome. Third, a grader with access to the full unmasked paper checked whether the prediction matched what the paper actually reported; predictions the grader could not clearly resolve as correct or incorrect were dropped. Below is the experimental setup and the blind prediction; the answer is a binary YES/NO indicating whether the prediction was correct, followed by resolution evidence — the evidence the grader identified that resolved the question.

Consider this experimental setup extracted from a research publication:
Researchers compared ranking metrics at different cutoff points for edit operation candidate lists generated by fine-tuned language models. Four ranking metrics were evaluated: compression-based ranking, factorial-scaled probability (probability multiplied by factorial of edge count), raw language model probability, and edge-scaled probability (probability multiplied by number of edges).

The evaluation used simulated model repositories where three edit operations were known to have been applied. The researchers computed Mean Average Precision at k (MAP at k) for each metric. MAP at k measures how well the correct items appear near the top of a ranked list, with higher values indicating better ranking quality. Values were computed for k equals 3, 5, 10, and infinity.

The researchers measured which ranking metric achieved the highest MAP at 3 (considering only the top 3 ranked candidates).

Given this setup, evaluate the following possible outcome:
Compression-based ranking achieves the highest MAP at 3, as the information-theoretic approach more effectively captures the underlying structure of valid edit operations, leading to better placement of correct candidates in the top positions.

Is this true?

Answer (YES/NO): NO